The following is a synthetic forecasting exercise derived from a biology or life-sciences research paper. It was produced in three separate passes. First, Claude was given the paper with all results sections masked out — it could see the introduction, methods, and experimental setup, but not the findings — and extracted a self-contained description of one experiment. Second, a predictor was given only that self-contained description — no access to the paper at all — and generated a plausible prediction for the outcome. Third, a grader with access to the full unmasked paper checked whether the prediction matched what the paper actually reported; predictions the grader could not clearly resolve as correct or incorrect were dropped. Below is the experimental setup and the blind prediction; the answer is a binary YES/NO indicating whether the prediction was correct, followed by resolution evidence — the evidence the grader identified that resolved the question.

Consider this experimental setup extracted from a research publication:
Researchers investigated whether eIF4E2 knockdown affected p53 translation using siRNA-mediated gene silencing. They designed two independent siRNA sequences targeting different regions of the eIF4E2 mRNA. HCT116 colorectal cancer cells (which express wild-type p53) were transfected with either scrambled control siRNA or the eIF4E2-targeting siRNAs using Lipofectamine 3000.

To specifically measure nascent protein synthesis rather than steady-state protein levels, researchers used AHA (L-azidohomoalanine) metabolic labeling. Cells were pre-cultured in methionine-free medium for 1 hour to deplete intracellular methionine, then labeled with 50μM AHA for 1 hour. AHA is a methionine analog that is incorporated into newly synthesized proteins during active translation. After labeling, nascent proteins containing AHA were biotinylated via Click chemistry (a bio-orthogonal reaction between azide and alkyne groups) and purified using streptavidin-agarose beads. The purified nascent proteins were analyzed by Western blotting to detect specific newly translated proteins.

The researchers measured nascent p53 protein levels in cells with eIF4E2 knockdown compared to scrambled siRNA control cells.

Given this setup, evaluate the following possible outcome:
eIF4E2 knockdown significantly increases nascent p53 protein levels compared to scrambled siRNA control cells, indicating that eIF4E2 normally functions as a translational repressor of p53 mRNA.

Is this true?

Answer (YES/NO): NO